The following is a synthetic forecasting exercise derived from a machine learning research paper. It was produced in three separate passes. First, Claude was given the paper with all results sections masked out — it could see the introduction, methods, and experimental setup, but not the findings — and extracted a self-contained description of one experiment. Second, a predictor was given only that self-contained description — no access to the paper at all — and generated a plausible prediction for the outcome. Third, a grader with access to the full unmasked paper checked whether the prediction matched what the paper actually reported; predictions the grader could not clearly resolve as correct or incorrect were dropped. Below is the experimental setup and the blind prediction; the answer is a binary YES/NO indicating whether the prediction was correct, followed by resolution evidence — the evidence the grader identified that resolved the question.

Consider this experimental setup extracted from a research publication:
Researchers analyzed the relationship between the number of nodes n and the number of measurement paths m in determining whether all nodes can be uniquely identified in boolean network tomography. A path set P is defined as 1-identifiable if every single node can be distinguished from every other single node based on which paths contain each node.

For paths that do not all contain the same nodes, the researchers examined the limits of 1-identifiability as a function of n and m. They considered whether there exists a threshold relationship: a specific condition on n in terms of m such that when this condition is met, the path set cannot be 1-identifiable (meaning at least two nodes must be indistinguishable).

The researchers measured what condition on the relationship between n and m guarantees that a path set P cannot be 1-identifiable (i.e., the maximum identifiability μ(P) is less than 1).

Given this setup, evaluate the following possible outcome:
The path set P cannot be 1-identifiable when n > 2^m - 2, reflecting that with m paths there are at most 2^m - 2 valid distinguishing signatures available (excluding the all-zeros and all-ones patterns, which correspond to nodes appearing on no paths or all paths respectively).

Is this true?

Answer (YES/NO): NO